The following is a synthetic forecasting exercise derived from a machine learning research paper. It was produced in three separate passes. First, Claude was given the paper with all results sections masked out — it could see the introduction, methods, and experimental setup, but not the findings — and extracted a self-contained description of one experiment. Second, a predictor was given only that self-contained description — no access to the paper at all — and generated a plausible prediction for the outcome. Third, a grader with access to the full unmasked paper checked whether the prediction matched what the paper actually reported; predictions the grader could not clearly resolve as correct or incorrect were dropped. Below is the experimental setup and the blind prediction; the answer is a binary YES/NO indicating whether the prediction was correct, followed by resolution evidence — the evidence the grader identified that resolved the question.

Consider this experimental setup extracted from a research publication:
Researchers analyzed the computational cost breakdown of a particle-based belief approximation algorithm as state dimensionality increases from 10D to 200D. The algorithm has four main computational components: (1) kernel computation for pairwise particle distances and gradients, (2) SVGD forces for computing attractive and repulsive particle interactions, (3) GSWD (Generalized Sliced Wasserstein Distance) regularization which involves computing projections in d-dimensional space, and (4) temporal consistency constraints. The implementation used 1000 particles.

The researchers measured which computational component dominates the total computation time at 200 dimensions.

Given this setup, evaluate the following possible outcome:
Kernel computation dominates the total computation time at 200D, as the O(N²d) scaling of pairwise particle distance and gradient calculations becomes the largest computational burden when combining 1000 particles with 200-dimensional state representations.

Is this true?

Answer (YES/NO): NO